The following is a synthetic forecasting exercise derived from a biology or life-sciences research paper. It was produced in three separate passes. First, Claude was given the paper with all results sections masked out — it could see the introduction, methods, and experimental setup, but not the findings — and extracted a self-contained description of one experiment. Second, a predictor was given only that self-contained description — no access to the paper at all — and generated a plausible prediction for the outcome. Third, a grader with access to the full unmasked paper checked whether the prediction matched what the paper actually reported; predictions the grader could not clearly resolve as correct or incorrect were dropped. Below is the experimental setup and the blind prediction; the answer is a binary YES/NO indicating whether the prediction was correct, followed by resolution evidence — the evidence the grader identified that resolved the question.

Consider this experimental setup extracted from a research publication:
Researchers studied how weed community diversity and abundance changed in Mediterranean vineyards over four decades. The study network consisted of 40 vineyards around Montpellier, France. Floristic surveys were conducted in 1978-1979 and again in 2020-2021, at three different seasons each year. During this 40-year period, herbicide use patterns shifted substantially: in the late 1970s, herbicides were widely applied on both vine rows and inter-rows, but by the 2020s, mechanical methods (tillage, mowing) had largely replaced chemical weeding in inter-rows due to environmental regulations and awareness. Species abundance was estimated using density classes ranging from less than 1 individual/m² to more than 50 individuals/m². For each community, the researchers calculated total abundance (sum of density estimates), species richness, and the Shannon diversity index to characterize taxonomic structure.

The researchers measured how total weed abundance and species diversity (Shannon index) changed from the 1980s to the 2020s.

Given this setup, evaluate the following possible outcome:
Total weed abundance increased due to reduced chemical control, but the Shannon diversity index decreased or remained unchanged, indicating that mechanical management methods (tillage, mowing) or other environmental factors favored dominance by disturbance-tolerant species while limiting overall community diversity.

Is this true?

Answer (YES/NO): YES